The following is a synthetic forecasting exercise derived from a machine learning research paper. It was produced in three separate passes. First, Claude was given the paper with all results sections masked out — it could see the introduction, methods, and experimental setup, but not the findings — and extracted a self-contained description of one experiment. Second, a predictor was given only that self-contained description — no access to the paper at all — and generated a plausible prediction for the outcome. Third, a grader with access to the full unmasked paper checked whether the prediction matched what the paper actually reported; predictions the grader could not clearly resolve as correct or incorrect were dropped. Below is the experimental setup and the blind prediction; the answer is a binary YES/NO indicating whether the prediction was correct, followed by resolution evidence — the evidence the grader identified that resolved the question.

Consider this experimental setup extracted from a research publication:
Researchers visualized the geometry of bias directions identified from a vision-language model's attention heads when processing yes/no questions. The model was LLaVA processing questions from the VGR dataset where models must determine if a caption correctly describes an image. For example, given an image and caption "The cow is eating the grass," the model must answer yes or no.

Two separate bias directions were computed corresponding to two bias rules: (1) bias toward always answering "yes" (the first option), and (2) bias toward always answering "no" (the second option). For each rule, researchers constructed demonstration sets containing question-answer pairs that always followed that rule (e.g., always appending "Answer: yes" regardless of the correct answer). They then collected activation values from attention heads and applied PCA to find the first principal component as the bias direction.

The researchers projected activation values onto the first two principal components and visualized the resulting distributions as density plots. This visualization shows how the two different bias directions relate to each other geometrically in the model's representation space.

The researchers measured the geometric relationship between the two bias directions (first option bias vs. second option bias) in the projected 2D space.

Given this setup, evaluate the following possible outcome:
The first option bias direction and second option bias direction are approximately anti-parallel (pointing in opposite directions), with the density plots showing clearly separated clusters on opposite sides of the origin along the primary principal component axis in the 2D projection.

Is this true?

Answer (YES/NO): NO